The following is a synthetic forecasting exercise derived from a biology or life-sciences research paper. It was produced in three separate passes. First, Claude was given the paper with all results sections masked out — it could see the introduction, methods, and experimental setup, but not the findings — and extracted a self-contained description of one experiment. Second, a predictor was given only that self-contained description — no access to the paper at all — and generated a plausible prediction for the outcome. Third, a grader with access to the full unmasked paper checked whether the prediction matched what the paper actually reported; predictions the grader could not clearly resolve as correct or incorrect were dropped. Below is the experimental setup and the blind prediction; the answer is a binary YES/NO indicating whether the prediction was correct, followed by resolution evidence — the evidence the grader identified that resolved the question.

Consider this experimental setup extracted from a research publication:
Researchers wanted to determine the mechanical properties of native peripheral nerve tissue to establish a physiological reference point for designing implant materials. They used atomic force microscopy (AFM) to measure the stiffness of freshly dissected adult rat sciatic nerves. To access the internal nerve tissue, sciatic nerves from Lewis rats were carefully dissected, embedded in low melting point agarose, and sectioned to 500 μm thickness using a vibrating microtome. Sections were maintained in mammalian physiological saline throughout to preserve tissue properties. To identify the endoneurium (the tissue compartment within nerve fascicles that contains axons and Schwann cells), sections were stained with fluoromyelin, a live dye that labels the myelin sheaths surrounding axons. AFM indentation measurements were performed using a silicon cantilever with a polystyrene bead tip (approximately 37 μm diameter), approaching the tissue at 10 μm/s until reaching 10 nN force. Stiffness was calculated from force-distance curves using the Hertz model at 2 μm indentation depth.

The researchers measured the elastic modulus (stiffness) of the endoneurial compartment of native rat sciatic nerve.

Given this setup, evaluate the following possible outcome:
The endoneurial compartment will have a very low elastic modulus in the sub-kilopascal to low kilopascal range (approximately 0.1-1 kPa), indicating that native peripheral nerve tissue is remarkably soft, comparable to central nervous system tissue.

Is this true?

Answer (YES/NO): YES